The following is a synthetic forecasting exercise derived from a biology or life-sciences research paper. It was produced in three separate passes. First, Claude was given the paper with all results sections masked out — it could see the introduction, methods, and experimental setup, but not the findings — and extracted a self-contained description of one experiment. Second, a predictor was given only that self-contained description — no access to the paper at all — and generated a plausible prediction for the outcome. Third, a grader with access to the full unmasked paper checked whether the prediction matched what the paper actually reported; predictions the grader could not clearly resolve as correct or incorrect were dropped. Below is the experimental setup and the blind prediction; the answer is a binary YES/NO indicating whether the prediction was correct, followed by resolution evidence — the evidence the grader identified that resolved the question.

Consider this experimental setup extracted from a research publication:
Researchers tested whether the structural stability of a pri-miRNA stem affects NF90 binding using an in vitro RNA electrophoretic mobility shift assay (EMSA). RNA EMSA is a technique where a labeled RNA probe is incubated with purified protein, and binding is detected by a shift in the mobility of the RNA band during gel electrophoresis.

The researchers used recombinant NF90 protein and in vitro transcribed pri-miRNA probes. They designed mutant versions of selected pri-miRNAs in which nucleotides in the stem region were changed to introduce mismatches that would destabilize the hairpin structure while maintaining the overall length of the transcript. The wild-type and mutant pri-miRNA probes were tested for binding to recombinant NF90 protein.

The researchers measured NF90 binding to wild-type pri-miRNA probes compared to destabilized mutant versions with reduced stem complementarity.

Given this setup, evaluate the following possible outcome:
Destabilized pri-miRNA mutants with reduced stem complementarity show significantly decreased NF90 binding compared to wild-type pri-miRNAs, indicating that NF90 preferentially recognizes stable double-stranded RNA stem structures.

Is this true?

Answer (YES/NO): YES